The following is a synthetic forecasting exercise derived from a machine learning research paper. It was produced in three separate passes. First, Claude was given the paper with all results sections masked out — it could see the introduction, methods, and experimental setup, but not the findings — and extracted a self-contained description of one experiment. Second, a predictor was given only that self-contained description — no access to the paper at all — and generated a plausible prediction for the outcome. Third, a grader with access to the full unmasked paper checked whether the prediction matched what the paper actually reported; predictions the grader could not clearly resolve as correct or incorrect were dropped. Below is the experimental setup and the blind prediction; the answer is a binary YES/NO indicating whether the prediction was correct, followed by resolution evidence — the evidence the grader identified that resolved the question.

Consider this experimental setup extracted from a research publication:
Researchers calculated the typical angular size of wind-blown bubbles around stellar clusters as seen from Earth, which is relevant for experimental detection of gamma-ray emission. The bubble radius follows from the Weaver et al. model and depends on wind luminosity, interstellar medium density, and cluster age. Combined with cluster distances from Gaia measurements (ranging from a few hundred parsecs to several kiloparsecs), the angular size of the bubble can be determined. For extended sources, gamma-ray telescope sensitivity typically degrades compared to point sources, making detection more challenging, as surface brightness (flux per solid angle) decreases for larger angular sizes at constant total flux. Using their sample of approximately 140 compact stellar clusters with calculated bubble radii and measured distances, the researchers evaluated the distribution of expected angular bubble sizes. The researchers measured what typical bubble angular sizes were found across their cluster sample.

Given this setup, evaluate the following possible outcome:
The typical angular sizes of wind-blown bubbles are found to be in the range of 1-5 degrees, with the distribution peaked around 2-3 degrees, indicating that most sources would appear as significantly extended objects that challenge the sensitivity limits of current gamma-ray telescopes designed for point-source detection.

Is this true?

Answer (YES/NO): NO